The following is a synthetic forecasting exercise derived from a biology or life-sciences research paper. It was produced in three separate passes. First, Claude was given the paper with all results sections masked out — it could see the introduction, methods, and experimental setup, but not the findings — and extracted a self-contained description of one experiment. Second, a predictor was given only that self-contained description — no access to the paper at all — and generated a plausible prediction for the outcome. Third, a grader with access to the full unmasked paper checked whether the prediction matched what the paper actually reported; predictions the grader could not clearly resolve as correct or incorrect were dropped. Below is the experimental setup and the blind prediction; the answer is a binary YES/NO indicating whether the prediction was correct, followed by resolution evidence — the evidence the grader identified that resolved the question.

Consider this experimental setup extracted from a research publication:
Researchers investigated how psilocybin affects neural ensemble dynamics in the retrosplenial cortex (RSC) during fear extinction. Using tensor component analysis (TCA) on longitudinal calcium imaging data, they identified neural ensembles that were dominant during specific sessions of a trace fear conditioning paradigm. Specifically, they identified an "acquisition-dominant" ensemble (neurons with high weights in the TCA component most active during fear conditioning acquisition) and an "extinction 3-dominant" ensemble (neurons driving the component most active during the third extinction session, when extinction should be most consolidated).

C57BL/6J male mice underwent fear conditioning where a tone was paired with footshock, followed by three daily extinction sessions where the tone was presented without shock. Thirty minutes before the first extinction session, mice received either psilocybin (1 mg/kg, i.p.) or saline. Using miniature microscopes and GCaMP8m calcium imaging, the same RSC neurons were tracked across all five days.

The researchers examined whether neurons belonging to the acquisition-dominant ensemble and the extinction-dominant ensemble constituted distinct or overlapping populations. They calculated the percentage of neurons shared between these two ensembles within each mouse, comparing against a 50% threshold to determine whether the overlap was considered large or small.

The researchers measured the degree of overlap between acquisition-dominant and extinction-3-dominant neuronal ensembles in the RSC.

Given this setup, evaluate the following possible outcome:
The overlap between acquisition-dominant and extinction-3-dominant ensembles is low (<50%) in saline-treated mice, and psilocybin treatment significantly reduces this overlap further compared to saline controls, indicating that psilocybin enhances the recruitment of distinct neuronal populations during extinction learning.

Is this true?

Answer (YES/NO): NO